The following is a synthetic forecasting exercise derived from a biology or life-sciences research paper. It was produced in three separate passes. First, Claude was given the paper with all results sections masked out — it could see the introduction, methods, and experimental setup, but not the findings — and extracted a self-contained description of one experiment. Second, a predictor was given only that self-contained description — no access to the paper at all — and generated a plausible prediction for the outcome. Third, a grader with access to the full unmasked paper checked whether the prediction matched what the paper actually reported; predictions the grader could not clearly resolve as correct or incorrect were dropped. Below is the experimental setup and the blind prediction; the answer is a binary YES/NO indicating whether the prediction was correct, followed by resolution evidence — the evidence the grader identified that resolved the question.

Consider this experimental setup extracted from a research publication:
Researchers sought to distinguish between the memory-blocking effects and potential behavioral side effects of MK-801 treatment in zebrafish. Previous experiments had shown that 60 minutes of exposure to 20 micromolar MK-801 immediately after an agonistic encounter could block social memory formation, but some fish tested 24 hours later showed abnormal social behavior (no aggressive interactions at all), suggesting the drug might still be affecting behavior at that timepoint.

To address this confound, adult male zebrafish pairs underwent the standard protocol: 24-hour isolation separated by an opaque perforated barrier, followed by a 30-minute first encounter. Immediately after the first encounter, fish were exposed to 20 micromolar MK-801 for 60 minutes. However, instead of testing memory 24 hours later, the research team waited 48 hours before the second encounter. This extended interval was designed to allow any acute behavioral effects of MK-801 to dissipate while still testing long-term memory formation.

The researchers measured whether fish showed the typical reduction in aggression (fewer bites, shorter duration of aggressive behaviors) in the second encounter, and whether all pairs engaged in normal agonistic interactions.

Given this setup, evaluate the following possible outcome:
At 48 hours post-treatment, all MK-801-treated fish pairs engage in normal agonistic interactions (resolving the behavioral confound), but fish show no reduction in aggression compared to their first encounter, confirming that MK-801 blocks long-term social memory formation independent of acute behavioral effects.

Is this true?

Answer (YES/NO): YES